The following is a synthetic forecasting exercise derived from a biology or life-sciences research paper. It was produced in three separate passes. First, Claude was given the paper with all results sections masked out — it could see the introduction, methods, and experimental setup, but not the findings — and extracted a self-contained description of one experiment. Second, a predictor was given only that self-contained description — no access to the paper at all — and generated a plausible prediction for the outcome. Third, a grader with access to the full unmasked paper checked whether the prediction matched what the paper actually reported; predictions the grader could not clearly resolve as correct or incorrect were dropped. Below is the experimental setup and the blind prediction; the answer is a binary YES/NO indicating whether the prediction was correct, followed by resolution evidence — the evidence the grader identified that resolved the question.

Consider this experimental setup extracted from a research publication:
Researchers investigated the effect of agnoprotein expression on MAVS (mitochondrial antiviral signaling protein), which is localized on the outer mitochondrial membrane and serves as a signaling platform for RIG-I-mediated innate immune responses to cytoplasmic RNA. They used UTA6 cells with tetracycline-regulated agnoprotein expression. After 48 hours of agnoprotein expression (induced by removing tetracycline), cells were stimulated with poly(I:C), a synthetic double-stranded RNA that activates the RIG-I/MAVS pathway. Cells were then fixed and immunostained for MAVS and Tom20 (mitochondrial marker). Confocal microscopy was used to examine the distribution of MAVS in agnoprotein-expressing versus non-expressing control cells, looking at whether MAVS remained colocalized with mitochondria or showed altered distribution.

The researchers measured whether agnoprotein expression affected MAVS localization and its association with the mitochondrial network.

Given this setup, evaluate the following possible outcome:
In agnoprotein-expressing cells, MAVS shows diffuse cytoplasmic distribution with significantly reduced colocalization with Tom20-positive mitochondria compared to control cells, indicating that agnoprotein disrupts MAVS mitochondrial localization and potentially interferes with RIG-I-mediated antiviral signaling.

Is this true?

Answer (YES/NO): NO